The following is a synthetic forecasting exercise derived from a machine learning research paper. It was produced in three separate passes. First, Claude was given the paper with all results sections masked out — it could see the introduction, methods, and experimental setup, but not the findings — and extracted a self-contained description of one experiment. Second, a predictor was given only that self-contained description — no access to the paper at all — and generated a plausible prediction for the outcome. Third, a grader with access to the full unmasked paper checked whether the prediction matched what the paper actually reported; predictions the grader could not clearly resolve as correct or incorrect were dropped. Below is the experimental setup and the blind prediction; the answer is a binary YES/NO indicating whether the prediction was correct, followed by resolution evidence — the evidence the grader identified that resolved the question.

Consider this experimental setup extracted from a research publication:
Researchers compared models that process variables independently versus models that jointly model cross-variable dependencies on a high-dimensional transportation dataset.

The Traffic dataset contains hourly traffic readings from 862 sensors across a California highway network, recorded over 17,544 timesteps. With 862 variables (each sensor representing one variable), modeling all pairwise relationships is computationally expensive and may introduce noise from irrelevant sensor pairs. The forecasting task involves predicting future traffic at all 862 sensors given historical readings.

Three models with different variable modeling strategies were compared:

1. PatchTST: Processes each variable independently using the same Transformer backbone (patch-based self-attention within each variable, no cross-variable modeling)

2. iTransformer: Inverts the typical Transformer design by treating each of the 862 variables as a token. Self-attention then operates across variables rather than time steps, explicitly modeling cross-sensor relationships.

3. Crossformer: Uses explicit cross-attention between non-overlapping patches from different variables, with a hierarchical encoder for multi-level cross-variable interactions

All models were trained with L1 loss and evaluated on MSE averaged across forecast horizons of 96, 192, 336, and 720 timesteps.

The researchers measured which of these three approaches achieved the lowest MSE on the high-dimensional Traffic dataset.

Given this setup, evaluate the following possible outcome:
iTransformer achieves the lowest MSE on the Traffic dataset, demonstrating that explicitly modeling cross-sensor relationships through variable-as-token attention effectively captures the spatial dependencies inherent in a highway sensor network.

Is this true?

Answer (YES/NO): YES